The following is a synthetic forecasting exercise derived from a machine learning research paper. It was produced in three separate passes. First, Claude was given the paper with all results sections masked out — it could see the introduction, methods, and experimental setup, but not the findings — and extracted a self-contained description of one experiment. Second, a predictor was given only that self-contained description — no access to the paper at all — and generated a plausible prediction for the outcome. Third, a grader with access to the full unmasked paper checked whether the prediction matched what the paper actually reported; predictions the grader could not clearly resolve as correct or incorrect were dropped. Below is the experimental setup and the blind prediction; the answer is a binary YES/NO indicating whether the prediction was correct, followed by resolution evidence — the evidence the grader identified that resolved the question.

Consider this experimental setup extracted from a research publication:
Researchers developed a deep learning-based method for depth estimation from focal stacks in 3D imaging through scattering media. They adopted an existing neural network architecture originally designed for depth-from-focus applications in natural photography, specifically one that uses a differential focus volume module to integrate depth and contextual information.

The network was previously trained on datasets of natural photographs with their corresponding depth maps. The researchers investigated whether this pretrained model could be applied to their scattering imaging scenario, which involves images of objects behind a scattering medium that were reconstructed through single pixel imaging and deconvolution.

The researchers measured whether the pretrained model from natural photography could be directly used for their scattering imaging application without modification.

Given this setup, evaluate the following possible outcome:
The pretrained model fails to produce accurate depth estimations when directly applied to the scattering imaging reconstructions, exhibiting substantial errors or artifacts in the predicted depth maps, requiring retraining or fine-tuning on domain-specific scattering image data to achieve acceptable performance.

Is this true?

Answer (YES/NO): YES